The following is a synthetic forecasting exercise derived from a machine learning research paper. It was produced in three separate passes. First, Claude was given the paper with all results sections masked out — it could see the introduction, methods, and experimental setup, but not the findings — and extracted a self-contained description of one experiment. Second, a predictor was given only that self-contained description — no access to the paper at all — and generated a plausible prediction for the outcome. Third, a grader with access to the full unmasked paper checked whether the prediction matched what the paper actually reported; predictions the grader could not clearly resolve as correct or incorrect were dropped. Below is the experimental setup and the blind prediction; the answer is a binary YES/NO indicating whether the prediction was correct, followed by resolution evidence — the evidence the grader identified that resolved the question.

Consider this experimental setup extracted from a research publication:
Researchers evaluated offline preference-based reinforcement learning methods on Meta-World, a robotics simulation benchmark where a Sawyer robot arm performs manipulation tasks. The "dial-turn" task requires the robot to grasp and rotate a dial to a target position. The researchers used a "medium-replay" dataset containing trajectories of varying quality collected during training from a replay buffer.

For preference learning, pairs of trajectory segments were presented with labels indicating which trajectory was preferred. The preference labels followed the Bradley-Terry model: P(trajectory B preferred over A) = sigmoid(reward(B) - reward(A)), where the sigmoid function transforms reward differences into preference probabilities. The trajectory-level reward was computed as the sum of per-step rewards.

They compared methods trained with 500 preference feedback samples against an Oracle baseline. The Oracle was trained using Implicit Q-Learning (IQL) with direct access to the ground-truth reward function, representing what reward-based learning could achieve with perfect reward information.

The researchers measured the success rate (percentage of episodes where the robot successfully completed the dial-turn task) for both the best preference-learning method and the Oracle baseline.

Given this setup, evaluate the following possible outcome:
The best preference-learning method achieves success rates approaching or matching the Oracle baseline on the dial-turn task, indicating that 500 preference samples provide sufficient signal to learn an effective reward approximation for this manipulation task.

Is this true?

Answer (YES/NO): NO